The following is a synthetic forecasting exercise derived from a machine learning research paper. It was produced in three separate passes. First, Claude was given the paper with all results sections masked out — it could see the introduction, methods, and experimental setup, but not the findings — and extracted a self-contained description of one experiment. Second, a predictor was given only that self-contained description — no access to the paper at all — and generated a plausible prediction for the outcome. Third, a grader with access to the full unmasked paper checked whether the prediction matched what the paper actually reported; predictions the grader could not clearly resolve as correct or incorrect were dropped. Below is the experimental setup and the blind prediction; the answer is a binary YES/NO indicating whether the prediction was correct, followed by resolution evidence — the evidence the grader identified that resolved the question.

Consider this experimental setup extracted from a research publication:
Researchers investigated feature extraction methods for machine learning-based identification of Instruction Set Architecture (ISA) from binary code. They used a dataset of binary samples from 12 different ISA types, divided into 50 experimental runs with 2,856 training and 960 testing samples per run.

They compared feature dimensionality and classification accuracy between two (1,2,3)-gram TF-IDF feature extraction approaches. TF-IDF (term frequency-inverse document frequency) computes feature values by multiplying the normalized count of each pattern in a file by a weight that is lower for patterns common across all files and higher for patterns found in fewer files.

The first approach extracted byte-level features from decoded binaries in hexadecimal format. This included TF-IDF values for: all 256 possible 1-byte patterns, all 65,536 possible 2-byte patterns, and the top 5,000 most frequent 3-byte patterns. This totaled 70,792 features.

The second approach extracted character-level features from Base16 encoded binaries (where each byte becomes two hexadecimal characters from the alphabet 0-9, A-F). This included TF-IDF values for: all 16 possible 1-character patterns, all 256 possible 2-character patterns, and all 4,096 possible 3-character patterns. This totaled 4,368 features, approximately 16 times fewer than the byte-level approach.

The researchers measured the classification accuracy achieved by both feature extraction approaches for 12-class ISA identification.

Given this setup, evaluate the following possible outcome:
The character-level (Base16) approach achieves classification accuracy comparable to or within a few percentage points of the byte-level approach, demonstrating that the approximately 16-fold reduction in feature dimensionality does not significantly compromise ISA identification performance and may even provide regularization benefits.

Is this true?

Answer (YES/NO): YES